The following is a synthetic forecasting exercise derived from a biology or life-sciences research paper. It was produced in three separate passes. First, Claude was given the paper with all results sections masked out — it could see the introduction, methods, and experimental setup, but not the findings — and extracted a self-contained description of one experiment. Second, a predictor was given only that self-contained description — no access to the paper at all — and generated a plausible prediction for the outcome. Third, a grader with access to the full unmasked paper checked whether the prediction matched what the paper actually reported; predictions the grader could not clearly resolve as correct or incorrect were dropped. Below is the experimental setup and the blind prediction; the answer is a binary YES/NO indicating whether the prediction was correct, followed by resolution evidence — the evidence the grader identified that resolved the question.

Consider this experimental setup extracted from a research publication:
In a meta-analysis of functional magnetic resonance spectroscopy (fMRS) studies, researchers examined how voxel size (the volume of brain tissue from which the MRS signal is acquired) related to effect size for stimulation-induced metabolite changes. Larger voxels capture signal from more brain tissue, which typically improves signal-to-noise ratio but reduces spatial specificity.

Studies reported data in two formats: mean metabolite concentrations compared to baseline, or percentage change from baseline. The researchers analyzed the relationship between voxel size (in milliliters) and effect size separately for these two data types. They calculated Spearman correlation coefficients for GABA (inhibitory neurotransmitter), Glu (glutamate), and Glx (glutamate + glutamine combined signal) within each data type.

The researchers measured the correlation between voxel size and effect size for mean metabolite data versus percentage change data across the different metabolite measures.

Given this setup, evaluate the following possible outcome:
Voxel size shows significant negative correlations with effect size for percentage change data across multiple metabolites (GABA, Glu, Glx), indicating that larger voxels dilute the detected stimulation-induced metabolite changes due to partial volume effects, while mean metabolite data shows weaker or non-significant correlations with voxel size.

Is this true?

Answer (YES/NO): NO